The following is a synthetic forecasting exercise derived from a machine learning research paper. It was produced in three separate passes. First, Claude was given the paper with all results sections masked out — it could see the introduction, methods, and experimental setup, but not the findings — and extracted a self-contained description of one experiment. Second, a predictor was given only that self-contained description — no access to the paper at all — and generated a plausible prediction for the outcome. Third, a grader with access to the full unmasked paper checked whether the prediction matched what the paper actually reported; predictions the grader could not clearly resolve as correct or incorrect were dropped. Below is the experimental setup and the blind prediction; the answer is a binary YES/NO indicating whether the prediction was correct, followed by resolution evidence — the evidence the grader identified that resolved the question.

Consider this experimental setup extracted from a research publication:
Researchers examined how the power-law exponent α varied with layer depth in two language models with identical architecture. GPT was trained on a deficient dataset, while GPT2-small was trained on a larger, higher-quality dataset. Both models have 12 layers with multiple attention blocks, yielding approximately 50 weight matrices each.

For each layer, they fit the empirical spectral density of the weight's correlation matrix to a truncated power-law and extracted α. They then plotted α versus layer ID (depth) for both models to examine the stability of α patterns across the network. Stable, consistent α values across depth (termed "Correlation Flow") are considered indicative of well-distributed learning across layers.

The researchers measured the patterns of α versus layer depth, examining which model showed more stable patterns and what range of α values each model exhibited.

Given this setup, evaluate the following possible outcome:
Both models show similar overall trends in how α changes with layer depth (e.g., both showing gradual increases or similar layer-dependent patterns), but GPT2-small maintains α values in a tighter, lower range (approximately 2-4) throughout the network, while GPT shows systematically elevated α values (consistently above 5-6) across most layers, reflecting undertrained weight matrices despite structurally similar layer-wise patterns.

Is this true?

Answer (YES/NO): NO